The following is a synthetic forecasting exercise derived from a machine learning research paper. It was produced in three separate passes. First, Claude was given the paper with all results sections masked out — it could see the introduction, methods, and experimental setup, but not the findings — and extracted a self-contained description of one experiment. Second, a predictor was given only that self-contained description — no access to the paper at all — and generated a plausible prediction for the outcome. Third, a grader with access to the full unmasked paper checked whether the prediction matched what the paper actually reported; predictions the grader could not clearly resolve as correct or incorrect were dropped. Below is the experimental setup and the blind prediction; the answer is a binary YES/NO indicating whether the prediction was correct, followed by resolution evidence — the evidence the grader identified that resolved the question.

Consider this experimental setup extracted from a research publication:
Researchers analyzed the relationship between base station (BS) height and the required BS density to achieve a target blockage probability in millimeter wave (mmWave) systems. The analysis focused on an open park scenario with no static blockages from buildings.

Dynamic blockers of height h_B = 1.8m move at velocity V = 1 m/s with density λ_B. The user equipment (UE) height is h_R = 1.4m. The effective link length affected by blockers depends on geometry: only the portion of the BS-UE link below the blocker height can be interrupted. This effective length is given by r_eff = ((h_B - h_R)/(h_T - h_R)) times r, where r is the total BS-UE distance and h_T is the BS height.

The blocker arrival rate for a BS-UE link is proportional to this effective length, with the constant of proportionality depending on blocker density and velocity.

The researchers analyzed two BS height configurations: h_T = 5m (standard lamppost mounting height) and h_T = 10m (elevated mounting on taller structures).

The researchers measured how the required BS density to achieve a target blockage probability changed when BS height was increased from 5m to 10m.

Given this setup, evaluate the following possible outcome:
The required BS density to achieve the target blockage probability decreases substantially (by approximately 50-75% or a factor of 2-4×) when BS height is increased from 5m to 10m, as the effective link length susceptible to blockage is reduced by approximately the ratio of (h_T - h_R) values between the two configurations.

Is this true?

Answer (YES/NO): NO